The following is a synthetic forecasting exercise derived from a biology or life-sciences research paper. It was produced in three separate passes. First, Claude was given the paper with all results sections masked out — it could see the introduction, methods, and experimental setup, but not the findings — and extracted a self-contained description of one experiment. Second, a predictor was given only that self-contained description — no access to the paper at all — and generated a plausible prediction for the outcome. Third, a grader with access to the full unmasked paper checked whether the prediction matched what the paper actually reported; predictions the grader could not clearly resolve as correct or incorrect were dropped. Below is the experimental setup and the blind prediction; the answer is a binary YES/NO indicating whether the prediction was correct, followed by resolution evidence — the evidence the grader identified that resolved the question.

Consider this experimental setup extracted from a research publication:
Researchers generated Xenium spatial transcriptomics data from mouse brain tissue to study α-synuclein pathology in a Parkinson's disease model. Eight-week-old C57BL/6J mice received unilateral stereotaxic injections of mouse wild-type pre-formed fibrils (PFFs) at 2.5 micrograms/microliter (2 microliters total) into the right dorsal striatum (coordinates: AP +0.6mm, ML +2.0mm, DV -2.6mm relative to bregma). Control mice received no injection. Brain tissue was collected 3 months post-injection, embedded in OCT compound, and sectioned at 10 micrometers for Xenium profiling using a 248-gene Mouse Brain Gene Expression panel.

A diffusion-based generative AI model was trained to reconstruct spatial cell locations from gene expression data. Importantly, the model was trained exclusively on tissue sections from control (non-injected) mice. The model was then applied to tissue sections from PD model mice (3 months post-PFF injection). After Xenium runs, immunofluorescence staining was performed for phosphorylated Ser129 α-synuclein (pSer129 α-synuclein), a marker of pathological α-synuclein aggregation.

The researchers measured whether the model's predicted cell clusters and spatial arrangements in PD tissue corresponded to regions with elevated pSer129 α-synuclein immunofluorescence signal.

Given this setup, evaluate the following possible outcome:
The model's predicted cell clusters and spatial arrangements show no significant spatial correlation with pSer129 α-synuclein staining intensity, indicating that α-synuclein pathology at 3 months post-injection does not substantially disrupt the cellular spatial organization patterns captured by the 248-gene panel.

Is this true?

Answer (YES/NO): NO